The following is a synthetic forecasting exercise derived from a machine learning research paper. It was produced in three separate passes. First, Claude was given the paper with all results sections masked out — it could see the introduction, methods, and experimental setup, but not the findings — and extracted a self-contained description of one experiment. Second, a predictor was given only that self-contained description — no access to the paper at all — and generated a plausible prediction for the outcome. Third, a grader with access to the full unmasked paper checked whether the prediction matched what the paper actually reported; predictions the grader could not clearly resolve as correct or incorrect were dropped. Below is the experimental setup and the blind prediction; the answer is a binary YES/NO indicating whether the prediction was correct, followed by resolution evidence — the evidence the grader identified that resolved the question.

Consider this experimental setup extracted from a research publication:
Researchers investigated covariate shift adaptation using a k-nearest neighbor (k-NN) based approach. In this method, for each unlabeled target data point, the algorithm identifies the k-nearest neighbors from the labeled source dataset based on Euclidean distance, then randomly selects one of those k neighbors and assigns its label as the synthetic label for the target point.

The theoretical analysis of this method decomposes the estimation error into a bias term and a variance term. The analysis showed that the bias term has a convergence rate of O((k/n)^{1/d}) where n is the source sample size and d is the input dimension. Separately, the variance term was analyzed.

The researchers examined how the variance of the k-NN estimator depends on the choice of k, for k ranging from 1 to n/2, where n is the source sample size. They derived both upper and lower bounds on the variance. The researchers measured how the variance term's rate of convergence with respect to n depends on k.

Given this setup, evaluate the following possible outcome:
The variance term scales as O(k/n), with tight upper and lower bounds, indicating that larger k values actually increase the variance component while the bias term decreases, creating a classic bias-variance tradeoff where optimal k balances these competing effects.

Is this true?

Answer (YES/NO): NO